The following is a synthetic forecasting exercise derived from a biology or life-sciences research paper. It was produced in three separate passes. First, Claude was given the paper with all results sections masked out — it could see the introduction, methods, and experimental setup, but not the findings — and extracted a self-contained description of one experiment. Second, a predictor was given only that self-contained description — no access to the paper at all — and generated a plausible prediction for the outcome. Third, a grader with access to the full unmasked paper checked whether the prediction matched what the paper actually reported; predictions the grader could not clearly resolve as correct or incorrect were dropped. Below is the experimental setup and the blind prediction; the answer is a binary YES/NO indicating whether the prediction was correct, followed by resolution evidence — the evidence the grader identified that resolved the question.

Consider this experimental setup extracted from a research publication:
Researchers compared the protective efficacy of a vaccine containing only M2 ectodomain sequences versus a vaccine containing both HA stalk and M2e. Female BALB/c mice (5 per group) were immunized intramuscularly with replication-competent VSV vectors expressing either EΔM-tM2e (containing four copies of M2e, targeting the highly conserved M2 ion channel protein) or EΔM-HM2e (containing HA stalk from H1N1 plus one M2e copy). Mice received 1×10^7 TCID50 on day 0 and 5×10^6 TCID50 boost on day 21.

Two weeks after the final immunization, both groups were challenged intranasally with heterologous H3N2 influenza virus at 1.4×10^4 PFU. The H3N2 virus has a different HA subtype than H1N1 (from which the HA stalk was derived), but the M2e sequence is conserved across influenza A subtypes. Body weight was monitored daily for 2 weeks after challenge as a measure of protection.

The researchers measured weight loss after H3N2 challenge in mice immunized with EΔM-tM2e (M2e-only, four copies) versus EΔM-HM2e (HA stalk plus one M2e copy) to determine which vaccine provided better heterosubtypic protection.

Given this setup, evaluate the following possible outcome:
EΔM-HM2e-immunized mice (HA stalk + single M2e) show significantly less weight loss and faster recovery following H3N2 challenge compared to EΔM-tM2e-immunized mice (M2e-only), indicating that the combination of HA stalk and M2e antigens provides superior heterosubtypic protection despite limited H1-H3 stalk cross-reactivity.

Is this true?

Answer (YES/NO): NO